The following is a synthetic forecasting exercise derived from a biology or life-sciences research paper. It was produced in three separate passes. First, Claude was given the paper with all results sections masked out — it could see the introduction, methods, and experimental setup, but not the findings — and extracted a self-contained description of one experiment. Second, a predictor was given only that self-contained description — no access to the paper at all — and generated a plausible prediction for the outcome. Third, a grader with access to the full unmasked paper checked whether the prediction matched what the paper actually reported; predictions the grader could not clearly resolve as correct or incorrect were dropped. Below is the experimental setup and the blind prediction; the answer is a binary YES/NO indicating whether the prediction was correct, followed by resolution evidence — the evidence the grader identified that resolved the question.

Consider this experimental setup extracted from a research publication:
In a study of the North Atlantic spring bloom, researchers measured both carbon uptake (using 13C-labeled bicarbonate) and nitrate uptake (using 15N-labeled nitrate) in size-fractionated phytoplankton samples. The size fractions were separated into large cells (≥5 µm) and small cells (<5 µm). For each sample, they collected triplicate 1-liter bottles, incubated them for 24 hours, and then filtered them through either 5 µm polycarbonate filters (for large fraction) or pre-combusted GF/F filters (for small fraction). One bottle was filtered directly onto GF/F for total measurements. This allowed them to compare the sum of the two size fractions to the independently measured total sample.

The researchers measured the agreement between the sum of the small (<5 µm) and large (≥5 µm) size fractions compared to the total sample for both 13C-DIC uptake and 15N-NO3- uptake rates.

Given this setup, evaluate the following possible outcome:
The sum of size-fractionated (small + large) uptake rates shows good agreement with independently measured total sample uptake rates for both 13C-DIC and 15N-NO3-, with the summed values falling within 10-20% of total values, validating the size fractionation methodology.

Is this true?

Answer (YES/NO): NO